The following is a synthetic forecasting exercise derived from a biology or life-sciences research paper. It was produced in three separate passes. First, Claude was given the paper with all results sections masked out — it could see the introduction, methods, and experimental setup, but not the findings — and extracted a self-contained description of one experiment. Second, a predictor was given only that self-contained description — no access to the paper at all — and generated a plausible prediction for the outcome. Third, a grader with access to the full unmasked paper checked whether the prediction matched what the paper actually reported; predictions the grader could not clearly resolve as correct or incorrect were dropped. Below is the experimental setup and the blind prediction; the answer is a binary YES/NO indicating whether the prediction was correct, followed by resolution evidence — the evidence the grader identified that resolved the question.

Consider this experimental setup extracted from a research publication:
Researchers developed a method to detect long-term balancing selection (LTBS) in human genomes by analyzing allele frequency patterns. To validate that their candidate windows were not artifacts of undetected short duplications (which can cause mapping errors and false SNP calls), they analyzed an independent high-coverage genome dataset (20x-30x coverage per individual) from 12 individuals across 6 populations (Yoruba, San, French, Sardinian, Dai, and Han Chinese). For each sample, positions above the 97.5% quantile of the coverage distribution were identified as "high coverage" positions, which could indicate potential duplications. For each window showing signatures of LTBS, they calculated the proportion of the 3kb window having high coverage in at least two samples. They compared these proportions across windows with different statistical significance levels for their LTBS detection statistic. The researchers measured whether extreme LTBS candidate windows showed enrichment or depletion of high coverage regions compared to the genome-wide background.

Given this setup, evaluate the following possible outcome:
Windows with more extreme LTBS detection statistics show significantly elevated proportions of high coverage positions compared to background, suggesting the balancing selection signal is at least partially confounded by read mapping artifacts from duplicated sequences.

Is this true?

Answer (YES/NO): NO